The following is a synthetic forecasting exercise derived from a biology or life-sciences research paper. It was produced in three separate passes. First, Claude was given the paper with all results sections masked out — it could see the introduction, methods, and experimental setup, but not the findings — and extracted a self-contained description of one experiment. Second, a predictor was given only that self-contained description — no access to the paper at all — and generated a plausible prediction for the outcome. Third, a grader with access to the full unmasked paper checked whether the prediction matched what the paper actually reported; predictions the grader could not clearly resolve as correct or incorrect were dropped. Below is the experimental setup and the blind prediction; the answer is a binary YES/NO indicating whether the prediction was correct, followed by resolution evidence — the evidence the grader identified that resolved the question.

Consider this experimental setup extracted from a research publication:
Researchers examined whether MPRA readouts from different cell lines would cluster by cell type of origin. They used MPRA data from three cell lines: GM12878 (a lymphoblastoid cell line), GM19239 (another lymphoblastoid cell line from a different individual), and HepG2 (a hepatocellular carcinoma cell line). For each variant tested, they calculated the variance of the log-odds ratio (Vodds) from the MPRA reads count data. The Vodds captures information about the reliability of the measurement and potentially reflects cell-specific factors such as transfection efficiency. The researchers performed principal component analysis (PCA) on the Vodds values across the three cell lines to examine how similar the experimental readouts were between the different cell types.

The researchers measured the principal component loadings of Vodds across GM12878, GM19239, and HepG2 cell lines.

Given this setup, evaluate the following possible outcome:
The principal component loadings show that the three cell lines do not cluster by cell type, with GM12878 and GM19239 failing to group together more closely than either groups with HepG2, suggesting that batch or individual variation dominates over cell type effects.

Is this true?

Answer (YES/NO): NO